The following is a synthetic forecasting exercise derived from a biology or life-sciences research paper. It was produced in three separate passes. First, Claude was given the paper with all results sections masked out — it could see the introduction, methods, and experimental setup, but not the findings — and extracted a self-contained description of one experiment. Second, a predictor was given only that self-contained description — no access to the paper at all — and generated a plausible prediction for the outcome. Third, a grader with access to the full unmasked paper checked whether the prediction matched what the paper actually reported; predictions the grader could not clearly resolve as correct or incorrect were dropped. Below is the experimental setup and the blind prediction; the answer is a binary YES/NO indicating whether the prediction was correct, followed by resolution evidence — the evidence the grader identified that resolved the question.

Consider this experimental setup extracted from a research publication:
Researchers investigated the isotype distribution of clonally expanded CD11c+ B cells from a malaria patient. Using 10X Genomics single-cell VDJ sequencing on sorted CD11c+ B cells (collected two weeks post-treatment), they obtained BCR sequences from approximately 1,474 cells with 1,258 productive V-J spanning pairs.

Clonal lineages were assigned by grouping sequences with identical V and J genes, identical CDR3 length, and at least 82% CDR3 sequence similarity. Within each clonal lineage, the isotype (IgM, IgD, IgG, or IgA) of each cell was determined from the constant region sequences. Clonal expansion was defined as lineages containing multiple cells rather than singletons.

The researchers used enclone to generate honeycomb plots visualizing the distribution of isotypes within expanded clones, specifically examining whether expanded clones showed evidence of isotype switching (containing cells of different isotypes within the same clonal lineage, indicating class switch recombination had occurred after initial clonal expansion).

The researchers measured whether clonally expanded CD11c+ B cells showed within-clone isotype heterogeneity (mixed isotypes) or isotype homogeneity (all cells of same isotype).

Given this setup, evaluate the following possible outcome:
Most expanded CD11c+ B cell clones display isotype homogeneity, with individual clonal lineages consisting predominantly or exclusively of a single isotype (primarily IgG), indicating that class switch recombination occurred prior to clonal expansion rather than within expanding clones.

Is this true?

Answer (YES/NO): NO